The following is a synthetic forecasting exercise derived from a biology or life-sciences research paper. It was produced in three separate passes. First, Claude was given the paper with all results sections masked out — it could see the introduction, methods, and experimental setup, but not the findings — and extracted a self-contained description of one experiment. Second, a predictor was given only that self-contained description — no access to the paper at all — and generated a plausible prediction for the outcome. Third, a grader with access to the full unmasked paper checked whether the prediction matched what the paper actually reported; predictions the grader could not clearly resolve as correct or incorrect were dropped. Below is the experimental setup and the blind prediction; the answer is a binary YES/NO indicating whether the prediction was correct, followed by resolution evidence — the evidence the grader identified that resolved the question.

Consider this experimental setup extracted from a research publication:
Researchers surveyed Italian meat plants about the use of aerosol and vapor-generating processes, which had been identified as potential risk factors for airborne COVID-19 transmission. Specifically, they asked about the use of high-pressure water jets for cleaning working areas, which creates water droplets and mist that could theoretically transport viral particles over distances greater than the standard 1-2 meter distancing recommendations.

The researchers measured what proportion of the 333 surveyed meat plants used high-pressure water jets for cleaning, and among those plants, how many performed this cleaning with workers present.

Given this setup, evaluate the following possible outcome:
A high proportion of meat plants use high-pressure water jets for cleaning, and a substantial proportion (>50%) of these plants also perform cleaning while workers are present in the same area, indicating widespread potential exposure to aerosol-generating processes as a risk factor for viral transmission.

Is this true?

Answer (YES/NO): NO